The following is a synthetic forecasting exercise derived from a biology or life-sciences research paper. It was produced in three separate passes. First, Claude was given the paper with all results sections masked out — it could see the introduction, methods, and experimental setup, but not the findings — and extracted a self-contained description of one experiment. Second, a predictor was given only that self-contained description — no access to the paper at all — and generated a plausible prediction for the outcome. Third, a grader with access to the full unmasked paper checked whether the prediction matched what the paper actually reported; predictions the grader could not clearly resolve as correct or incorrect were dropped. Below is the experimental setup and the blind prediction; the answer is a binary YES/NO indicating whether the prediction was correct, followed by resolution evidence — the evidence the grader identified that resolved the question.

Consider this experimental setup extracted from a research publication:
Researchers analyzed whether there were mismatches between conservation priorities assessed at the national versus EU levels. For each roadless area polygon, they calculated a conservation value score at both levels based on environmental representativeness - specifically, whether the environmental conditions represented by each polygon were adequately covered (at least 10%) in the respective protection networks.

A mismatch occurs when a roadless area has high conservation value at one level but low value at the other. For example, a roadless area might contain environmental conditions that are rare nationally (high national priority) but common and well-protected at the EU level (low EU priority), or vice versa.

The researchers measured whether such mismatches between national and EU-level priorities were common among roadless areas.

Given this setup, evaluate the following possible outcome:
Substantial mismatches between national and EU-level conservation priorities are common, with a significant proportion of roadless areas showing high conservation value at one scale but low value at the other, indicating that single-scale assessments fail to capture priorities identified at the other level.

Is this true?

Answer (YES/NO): YES